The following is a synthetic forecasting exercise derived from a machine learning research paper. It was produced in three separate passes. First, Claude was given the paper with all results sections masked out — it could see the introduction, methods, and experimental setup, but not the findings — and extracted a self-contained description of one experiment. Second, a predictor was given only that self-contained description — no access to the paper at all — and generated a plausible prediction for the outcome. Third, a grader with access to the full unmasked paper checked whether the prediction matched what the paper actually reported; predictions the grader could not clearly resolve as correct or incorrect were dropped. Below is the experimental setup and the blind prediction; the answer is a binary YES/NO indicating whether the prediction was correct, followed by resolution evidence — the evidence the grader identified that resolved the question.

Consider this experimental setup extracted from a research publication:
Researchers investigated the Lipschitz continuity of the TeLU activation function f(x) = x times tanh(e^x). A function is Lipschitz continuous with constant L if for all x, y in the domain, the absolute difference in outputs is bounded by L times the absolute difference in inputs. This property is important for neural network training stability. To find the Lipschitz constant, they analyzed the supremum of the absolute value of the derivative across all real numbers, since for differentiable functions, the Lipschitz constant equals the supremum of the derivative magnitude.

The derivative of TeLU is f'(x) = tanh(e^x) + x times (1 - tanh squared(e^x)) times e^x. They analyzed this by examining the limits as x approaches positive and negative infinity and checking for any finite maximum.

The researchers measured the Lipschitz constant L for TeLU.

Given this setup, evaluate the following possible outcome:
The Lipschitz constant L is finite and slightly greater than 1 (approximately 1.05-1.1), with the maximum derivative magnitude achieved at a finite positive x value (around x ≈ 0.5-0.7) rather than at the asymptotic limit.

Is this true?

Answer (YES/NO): NO